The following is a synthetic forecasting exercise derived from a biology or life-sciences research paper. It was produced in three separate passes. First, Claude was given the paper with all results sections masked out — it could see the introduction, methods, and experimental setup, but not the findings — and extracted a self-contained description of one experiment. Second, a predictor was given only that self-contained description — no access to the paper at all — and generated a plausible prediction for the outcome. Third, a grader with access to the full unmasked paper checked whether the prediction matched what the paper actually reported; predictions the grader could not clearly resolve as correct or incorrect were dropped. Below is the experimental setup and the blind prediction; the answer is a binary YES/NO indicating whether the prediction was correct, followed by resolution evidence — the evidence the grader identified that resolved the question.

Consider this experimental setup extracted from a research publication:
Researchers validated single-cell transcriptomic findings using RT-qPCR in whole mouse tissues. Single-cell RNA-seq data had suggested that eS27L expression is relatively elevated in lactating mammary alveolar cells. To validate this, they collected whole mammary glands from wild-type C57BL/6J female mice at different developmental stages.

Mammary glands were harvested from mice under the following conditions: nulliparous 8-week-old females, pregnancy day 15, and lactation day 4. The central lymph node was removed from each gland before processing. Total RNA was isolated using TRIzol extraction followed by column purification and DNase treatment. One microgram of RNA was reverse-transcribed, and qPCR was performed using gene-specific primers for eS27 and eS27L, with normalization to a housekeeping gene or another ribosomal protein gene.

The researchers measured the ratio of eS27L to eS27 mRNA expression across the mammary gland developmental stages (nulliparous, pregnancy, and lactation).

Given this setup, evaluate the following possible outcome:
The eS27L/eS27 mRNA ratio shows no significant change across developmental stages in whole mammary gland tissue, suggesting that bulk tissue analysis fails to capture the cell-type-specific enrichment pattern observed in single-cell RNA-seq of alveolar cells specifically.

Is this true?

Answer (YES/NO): NO